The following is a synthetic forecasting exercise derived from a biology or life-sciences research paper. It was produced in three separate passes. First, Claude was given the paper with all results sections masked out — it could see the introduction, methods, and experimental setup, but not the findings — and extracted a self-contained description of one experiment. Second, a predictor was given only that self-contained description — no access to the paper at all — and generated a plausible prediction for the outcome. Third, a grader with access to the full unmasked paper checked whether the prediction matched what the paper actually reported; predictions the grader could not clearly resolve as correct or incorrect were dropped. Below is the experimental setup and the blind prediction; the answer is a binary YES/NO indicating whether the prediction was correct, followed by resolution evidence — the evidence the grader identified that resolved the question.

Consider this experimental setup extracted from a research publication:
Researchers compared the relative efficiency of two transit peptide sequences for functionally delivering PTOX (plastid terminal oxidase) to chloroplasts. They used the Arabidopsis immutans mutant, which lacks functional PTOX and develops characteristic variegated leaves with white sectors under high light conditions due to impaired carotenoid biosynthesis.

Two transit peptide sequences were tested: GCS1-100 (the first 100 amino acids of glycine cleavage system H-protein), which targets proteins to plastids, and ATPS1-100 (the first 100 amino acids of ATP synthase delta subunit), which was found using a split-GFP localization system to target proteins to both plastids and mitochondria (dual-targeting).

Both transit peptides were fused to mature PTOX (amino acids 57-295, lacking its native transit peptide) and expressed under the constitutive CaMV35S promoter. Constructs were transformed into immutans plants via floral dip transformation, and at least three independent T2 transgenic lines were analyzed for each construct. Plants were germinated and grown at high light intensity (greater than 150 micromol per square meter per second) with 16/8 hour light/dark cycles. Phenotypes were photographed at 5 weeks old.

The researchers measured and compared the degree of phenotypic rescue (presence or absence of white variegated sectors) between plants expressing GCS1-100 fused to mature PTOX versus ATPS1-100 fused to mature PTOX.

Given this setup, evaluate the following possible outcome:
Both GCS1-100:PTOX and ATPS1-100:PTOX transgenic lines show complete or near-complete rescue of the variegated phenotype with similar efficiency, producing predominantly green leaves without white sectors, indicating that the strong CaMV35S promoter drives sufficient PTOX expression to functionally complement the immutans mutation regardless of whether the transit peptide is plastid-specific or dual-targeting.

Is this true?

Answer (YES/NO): NO